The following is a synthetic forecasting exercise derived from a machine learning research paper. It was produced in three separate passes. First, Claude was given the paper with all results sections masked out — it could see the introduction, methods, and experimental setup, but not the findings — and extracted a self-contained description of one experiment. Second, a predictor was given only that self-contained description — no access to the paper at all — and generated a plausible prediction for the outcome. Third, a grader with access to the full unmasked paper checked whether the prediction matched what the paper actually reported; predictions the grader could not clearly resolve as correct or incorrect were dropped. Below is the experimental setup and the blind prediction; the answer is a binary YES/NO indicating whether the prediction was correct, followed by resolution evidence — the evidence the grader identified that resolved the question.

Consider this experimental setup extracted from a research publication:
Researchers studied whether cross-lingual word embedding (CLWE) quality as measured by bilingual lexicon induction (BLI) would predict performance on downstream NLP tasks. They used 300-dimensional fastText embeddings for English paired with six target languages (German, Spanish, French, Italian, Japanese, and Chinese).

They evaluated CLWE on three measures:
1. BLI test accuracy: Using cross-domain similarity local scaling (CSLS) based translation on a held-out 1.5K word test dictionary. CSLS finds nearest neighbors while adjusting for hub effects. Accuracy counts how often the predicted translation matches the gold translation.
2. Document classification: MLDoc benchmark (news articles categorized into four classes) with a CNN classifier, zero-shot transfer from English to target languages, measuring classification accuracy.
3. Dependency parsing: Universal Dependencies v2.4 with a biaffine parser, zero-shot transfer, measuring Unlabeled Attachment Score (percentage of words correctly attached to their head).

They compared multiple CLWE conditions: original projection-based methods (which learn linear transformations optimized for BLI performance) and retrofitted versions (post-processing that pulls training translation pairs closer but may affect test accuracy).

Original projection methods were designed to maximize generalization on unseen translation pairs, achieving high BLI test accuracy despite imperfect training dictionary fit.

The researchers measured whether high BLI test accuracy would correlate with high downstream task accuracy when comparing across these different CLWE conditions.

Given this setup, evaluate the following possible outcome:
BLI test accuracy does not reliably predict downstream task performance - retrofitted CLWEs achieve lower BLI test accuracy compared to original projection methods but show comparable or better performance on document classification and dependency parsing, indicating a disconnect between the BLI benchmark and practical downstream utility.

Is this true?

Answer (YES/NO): YES